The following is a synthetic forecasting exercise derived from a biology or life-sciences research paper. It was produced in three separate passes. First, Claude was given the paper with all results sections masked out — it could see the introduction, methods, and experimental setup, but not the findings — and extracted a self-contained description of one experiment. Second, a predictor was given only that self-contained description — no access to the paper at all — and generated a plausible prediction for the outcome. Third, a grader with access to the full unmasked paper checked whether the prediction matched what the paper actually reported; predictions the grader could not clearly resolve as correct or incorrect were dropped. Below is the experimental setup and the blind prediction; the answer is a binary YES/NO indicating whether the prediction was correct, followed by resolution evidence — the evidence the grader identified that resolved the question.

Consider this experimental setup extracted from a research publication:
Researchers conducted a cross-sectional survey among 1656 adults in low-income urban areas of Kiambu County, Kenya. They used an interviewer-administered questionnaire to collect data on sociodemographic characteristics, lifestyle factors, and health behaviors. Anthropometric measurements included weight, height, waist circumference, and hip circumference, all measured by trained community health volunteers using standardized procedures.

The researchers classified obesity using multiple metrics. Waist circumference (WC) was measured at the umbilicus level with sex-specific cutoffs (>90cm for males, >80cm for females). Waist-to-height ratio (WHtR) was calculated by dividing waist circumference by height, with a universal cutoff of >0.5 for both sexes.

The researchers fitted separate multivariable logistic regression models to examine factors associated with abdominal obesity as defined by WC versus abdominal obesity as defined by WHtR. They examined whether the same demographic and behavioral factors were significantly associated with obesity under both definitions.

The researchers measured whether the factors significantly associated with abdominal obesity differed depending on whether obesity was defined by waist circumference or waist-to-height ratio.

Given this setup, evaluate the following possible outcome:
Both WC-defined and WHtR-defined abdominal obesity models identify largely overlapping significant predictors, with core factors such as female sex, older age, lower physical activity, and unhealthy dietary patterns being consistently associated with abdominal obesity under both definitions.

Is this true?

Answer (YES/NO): NO